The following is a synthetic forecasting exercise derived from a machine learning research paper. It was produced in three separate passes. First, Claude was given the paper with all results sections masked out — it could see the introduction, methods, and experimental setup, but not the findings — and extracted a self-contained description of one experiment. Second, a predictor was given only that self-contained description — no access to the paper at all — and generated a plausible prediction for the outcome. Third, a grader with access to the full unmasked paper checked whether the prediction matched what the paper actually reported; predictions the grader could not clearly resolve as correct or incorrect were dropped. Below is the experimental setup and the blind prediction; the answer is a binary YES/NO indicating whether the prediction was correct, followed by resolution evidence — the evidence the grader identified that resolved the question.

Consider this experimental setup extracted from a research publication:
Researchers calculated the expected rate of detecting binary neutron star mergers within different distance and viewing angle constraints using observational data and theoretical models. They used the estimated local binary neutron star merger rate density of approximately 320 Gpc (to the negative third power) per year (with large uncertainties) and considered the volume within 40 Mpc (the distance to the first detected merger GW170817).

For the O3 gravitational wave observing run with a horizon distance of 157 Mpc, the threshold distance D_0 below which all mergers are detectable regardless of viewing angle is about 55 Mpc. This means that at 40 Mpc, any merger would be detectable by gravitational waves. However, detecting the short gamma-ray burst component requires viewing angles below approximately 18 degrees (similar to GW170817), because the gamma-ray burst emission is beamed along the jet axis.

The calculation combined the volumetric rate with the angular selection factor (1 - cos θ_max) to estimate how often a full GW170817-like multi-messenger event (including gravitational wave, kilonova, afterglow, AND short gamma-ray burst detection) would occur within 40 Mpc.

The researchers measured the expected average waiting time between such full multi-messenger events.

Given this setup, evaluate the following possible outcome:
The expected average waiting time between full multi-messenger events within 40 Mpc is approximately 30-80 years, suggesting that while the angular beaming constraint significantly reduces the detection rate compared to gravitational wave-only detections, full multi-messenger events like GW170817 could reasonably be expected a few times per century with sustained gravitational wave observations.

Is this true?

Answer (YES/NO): NO